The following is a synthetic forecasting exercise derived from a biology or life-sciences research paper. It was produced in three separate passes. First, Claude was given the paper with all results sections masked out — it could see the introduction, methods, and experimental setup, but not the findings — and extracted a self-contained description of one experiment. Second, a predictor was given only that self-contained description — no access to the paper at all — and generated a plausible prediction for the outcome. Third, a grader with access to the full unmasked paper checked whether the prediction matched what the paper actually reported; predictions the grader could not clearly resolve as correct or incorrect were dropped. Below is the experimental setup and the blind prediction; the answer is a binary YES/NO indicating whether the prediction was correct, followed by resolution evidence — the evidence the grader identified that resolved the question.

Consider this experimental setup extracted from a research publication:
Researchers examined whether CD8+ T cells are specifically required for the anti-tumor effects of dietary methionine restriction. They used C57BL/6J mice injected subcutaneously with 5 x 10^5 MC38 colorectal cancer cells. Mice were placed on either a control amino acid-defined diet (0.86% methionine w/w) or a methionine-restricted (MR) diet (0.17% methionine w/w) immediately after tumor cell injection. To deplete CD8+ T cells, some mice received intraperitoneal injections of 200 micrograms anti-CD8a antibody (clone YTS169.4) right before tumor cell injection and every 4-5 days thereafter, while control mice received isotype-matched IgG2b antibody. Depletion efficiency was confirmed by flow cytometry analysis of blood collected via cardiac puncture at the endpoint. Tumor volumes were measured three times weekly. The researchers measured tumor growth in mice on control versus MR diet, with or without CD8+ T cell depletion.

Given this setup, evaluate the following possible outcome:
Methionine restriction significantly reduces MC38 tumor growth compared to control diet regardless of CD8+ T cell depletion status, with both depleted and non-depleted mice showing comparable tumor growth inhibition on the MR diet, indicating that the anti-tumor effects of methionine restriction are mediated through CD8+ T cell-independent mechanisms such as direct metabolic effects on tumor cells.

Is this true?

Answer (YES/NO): NO